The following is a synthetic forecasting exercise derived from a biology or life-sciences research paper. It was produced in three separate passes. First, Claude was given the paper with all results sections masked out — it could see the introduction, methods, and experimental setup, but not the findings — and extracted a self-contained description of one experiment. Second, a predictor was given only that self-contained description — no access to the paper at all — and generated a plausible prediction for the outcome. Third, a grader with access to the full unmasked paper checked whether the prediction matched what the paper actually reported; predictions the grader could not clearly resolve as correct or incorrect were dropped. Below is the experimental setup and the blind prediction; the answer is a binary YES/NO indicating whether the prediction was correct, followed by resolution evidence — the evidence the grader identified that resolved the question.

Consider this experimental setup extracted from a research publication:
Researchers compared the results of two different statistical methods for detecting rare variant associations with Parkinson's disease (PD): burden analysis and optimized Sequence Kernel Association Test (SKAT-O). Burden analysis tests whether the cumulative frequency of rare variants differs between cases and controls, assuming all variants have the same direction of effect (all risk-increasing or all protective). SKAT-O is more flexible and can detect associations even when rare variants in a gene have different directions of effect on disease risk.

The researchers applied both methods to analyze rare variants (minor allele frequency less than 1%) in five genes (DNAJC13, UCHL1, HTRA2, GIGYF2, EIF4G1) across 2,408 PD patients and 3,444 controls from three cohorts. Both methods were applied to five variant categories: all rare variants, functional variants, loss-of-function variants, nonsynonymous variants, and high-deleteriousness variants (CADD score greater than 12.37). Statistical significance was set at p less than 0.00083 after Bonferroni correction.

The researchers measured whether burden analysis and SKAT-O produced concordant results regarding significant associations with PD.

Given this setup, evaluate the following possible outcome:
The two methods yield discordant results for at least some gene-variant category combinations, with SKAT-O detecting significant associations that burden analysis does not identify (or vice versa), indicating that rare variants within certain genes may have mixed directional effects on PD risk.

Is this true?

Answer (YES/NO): YES